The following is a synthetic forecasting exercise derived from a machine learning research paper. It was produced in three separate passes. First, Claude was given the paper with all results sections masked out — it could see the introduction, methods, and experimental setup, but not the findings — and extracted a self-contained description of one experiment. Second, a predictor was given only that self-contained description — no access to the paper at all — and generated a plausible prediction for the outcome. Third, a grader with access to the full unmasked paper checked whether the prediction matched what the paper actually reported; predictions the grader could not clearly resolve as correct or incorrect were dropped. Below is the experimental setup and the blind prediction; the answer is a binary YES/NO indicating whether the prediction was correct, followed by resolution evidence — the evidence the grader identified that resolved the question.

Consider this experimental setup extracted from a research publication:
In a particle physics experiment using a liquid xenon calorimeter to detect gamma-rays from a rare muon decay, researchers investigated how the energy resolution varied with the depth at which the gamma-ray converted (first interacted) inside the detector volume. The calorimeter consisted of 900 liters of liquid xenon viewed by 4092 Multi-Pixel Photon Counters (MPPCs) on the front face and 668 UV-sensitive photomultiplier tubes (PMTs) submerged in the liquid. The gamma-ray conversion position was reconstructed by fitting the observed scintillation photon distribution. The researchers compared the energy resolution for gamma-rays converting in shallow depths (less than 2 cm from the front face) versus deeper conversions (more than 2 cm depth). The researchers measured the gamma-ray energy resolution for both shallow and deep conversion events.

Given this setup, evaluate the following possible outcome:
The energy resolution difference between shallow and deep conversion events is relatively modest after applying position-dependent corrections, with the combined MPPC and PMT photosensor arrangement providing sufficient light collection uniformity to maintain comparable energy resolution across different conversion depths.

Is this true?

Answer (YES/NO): YES